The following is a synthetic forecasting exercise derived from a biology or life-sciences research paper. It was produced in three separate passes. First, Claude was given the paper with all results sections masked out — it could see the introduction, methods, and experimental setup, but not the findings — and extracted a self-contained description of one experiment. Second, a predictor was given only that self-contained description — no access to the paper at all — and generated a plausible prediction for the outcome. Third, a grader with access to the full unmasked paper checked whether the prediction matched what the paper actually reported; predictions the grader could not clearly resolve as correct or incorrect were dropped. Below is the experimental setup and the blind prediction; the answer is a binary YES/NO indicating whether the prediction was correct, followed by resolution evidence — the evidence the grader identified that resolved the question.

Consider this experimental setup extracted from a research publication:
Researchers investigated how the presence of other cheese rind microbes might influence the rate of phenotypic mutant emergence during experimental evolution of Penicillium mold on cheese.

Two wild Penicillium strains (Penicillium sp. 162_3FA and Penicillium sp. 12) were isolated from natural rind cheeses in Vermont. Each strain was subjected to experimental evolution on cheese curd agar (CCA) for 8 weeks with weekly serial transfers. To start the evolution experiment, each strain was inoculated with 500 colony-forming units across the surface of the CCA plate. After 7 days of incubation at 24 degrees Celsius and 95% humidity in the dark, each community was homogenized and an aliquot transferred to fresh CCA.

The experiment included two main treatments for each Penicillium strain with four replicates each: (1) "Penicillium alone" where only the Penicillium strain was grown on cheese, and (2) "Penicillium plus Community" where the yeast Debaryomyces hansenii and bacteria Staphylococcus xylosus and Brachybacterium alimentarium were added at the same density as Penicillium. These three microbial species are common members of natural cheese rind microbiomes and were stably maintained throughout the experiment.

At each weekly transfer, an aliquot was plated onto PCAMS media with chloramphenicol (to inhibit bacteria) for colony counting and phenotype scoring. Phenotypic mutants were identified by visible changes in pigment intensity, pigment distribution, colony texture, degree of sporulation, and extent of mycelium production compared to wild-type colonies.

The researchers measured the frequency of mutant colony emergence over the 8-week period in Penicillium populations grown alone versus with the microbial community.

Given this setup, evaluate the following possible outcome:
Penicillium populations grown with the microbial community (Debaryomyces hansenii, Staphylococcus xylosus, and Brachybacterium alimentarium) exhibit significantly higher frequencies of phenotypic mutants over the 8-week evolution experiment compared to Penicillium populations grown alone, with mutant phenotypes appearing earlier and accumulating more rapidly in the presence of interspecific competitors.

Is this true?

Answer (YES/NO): NO